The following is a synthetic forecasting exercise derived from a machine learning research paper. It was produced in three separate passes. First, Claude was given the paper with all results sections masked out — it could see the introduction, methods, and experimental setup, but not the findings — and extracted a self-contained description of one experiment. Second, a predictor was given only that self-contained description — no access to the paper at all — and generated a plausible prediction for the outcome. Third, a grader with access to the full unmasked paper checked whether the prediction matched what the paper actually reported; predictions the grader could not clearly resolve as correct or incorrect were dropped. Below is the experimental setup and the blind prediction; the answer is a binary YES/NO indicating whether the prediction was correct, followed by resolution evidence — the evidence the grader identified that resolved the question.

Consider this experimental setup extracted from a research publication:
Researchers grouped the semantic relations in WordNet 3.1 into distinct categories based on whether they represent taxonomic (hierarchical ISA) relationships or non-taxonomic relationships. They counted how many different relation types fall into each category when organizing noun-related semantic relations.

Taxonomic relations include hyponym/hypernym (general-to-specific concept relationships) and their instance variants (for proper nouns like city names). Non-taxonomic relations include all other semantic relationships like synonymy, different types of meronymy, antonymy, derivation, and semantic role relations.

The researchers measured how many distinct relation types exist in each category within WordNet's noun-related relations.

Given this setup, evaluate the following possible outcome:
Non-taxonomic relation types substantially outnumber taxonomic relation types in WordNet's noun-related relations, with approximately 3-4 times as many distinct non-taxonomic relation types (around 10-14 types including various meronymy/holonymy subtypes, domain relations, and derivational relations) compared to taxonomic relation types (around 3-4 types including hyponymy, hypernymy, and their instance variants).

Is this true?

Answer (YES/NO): YES